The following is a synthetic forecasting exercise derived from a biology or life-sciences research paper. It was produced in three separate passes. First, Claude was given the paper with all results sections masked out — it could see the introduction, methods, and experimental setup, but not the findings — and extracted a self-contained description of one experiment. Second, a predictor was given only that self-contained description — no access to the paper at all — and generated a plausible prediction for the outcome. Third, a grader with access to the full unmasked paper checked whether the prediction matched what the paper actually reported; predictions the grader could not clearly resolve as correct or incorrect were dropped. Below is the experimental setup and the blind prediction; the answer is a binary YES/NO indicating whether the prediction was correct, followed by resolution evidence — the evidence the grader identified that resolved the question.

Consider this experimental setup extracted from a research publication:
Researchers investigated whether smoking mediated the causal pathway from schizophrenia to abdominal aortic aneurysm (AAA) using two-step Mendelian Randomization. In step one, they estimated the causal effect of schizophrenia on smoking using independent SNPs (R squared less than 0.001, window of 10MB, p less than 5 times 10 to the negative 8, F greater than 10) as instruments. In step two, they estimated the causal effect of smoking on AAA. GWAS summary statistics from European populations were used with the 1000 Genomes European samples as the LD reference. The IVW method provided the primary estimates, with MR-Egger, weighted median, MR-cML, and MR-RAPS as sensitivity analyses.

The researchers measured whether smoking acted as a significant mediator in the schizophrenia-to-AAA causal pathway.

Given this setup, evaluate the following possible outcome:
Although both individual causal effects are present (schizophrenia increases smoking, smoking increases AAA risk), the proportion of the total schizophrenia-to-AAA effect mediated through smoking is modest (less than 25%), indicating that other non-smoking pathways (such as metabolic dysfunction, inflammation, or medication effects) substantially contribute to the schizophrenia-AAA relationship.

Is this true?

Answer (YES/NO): NO